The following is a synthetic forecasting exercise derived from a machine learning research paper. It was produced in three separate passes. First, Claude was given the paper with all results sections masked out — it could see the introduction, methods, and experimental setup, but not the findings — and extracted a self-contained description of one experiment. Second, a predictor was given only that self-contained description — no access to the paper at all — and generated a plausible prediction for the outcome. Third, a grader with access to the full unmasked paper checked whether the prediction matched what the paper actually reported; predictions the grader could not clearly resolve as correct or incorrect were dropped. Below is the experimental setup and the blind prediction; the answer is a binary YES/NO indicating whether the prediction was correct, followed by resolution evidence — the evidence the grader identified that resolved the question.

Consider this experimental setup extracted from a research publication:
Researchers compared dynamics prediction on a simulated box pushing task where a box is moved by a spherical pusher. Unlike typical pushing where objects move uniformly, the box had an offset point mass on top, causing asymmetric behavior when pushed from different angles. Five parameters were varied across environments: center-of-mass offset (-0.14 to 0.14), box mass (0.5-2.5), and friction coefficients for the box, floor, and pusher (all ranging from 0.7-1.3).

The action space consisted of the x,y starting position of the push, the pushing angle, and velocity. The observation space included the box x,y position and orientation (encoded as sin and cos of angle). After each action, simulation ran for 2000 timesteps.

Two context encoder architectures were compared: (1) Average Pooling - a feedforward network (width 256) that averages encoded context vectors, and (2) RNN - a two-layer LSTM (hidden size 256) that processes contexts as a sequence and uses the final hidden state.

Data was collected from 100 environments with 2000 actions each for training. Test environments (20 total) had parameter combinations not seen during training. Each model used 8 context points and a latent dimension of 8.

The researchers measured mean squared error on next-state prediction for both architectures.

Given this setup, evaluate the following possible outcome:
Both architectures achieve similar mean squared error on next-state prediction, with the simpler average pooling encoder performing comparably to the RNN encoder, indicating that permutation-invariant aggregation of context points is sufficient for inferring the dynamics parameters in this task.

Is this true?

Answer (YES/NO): NO